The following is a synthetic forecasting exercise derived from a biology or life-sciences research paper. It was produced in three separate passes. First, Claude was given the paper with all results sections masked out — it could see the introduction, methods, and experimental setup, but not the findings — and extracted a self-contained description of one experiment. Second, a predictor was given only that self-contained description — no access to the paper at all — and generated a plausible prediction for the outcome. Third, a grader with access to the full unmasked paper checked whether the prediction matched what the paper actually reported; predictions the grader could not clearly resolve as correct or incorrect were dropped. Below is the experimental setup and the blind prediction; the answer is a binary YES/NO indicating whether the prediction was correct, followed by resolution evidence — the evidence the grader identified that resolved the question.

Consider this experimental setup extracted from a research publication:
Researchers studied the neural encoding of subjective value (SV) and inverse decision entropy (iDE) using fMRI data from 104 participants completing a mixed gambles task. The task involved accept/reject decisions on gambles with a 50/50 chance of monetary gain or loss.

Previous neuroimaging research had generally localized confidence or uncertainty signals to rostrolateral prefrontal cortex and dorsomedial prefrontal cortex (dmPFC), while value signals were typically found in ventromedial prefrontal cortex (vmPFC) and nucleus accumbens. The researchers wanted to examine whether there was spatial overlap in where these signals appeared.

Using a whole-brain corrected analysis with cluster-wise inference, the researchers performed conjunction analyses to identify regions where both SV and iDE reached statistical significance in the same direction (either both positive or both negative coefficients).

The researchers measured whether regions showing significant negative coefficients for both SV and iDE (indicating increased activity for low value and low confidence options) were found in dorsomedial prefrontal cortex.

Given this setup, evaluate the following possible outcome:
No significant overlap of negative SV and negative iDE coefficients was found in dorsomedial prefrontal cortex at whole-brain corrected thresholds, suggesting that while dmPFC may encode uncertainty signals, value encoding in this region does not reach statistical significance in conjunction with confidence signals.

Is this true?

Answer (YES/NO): NO